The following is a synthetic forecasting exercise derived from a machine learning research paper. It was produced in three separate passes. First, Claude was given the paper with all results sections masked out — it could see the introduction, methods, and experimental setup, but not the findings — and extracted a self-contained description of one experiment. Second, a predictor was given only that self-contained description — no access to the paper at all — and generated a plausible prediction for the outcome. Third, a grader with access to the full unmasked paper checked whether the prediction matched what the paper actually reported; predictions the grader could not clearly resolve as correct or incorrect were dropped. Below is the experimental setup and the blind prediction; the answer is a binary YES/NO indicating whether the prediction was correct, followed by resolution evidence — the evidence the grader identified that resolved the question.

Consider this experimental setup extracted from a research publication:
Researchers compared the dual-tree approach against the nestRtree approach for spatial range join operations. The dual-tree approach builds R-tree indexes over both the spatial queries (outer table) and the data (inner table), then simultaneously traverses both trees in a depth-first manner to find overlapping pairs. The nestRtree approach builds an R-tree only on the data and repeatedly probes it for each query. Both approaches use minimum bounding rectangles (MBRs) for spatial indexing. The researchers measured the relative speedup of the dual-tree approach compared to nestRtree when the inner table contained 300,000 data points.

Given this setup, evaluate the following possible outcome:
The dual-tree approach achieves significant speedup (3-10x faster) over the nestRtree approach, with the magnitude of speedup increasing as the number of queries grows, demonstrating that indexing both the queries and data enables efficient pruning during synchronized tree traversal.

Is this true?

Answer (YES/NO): NO